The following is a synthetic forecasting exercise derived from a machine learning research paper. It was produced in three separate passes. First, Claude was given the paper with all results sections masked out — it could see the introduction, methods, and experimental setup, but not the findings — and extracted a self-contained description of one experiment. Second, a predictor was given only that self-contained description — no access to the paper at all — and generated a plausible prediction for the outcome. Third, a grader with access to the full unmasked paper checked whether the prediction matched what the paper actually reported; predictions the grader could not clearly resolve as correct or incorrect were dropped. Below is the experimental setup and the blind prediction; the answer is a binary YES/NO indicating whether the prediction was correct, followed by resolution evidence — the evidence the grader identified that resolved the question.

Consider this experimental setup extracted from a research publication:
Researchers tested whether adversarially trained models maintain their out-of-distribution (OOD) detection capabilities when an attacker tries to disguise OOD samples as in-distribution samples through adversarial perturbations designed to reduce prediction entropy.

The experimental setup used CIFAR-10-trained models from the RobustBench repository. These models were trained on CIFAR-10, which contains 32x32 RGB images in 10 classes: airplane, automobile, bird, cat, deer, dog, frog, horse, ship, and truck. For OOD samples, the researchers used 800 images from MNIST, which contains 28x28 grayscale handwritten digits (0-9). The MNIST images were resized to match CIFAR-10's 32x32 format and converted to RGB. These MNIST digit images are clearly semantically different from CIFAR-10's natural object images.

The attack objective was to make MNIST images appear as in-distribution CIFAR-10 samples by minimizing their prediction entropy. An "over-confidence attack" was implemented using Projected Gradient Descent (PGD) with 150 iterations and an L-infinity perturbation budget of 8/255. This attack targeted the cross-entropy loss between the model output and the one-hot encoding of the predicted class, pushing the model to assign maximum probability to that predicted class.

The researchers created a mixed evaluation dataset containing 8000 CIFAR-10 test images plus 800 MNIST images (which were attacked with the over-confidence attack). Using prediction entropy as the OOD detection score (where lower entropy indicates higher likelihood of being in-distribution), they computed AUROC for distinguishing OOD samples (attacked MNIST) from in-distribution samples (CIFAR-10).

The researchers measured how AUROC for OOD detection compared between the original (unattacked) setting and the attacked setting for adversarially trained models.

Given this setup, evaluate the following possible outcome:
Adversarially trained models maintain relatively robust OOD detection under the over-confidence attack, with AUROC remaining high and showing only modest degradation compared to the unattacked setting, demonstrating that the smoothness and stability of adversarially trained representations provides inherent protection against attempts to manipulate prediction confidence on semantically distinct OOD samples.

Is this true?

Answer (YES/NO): YES